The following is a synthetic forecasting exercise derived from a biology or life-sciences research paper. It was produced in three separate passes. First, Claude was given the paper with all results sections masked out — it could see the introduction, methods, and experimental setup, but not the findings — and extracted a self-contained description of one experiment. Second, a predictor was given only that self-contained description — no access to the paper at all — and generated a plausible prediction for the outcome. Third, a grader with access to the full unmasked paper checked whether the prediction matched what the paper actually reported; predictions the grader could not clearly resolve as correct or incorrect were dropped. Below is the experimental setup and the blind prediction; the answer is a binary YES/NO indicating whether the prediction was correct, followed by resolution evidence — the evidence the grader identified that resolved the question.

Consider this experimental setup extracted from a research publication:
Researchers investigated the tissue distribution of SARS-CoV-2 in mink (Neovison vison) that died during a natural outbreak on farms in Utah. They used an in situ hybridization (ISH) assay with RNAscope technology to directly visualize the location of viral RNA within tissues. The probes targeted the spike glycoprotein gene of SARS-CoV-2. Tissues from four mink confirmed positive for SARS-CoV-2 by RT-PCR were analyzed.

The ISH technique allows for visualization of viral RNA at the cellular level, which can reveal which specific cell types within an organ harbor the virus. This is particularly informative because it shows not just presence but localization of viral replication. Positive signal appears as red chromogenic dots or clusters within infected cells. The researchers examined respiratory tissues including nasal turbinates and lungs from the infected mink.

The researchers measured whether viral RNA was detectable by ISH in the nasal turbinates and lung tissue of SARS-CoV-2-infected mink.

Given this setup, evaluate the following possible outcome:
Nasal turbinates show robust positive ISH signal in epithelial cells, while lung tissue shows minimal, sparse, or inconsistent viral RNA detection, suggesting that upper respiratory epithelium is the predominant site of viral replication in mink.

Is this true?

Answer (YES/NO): NO